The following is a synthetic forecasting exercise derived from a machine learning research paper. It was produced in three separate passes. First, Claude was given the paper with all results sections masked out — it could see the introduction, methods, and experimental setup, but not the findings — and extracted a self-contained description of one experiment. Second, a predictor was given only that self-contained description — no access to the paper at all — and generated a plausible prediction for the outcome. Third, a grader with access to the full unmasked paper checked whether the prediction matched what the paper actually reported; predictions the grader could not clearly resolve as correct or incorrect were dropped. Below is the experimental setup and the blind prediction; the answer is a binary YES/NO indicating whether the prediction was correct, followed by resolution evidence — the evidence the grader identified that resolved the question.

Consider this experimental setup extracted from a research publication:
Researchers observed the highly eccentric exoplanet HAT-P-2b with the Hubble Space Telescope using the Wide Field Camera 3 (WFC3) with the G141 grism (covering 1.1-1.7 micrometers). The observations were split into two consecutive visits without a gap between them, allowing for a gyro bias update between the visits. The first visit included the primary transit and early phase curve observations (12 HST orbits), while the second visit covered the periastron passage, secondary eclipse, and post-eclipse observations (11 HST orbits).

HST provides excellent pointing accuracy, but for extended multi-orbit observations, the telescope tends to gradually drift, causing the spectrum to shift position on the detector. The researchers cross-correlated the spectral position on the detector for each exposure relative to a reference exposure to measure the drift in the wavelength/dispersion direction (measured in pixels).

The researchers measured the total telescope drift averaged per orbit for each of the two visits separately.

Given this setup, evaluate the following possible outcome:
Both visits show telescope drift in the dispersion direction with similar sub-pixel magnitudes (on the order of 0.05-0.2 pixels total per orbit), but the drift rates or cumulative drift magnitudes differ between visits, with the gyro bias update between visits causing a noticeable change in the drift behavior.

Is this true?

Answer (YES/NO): NO